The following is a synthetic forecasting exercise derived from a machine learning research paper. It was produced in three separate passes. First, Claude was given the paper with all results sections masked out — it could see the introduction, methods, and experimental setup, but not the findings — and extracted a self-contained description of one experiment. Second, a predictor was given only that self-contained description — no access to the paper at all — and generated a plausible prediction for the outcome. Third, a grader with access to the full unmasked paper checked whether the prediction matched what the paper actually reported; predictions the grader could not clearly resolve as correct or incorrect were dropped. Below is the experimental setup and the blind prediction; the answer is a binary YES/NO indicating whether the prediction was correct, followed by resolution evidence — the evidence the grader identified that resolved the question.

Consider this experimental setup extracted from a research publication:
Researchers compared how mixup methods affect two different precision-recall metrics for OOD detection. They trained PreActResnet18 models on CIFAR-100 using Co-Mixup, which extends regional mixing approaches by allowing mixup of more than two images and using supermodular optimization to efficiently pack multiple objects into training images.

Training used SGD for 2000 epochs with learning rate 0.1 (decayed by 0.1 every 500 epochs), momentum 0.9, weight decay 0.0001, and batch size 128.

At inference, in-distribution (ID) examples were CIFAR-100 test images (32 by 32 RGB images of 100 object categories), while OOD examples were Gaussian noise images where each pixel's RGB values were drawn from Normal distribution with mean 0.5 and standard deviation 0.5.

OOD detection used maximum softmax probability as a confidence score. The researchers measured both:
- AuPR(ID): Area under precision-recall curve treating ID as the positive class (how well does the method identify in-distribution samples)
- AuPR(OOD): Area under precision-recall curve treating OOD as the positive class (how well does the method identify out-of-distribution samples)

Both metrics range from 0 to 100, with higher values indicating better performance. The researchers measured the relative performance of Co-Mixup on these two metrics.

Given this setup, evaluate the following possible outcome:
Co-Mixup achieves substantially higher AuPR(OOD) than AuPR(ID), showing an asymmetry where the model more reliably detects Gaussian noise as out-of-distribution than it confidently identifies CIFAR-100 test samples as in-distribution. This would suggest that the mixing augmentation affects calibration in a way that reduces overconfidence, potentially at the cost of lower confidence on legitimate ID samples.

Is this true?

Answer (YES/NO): NO